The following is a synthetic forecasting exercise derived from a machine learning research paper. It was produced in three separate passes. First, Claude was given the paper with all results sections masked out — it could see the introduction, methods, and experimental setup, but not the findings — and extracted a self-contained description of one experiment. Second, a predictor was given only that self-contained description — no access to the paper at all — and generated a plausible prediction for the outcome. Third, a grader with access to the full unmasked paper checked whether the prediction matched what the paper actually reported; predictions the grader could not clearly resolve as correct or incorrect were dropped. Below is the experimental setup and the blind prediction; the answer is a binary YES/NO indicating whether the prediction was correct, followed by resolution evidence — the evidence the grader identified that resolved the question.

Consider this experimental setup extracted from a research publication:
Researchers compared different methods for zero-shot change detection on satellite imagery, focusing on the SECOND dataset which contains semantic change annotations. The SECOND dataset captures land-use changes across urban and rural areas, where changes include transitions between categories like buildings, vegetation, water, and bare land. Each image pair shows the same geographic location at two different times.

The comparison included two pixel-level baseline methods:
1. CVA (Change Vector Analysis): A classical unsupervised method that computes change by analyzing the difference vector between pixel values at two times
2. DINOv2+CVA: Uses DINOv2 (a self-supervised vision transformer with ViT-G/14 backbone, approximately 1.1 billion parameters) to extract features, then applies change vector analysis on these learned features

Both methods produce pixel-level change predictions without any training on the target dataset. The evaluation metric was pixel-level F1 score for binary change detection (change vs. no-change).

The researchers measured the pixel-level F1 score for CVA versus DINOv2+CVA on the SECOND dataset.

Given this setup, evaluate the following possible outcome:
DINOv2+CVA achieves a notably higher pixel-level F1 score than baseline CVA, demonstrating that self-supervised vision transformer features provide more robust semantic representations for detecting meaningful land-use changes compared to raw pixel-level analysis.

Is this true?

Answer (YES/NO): YES